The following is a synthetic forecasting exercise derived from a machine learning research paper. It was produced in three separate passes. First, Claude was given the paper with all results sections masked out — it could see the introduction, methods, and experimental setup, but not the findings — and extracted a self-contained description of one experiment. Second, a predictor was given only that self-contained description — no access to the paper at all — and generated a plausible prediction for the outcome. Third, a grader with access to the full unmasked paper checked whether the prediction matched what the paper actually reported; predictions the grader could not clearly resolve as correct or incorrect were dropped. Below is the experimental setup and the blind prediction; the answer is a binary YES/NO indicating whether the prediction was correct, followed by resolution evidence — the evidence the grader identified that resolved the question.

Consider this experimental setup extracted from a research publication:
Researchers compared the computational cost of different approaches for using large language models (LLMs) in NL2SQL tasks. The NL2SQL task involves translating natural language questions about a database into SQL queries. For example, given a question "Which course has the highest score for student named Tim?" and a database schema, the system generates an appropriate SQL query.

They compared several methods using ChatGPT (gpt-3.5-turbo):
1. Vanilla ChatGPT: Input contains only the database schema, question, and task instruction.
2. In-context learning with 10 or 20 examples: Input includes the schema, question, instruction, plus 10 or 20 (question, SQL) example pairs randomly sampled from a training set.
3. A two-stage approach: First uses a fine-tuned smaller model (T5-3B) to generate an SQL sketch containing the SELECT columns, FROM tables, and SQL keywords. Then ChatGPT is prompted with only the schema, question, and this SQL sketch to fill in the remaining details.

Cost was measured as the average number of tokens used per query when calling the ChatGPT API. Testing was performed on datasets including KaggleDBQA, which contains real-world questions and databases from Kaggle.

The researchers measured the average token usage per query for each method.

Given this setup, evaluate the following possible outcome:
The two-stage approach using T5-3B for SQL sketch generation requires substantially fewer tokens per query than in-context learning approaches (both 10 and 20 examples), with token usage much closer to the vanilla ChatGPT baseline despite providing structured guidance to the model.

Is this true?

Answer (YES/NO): YES